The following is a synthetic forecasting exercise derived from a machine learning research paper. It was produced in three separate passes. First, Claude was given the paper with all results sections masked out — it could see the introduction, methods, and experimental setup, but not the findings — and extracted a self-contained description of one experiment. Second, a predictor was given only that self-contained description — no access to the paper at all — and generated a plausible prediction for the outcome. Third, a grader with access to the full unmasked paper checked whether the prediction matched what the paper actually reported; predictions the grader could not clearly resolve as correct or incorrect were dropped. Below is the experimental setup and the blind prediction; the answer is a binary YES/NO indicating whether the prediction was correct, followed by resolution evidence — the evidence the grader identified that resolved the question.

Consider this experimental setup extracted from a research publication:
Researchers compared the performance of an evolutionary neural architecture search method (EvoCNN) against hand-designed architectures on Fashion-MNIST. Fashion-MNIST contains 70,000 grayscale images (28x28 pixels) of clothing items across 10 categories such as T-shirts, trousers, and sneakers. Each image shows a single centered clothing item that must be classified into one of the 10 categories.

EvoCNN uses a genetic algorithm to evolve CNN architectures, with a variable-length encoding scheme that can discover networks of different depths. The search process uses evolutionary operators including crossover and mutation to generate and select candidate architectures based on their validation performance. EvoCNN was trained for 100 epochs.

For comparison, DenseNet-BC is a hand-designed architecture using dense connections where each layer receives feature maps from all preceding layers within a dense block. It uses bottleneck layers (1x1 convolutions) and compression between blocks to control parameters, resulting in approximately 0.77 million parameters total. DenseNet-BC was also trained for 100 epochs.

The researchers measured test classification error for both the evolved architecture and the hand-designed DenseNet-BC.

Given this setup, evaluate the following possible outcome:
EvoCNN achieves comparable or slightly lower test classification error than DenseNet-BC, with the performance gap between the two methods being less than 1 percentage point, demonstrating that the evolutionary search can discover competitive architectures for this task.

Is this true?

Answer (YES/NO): NO